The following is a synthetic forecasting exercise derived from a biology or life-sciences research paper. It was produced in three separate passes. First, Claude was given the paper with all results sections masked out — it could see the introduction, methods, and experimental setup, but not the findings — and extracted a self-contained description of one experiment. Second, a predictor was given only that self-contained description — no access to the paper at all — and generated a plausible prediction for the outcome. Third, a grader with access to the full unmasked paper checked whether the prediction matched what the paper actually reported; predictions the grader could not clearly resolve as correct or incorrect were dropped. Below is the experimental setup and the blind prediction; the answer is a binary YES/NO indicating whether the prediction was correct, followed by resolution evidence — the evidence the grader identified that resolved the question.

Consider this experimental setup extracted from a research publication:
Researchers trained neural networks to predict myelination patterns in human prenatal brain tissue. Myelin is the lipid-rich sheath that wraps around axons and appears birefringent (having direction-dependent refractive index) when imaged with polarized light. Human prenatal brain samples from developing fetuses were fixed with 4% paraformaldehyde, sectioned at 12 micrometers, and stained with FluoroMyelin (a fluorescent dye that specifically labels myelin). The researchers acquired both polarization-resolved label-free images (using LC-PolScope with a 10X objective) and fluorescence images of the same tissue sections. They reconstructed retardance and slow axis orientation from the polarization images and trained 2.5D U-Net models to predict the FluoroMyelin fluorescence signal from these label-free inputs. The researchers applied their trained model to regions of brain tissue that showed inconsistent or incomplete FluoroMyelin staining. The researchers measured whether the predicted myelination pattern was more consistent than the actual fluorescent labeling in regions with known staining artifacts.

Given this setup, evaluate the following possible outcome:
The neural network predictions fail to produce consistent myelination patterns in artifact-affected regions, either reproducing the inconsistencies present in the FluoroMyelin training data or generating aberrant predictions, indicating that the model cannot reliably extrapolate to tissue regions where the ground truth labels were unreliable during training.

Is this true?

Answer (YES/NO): NO